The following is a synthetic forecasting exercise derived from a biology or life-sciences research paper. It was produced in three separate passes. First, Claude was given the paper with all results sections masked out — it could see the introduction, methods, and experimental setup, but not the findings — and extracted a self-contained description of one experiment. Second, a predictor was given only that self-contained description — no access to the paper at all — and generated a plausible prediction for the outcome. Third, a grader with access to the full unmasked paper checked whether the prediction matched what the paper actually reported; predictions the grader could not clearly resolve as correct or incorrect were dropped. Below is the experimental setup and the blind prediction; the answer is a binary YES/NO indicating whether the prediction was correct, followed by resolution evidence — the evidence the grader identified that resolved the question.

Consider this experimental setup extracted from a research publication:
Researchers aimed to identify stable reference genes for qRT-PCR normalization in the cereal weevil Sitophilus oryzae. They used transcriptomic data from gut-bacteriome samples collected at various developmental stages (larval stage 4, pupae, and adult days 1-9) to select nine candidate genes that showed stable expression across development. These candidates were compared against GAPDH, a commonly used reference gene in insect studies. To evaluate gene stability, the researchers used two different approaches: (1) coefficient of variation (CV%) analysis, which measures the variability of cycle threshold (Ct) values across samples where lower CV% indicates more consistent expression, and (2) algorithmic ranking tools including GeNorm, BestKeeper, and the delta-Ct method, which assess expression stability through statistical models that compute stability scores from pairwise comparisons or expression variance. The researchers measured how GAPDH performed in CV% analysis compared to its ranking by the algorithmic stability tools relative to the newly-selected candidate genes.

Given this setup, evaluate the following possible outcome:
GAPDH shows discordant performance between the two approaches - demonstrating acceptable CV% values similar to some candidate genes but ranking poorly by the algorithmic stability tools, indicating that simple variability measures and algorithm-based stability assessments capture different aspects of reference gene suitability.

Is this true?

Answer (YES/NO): YES